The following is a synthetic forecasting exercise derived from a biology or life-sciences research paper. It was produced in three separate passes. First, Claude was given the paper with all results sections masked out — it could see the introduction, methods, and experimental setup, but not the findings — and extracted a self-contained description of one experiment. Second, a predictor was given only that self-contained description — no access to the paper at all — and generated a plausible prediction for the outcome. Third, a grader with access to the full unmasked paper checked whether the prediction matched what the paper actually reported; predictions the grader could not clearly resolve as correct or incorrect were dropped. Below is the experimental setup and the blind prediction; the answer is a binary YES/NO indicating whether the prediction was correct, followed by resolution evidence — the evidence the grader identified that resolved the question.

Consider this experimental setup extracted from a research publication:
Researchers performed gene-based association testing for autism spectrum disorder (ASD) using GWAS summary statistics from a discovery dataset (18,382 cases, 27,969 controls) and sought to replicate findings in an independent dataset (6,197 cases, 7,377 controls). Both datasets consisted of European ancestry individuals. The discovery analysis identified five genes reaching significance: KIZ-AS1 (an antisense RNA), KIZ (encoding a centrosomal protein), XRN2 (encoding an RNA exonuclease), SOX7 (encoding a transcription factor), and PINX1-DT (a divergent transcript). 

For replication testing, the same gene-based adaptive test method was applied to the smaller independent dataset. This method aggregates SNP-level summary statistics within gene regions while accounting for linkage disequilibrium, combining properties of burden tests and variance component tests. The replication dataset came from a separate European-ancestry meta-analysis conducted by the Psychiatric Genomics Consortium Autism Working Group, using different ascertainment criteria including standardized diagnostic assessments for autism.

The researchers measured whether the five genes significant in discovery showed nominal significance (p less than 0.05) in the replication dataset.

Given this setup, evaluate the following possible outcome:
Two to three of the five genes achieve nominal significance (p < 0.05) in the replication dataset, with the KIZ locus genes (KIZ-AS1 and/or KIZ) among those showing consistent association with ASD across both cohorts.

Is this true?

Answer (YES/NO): NO